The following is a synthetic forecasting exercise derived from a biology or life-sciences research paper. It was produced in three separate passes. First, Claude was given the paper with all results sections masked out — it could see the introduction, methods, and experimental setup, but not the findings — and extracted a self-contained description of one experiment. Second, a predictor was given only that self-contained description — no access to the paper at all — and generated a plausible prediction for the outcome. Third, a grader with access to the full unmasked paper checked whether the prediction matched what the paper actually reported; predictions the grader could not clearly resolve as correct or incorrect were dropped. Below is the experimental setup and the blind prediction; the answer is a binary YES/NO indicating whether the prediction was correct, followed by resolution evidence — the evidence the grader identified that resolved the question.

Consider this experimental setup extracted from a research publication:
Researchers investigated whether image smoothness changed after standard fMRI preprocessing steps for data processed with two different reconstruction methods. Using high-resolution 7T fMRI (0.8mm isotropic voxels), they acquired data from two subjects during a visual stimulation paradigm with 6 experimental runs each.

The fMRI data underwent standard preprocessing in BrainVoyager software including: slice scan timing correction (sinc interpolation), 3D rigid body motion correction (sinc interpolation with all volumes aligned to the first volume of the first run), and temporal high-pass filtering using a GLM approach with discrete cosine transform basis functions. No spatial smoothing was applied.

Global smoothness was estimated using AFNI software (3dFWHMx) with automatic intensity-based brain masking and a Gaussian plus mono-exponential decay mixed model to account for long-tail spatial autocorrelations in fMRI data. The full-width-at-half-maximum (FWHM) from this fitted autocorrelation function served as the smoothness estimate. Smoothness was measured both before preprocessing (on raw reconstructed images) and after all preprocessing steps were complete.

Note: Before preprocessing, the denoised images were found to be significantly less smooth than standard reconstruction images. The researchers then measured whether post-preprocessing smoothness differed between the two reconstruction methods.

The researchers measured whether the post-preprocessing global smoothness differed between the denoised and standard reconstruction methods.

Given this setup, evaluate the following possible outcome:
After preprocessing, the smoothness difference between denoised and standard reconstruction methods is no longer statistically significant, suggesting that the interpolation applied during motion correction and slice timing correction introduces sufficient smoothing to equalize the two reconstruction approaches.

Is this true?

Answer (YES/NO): YES